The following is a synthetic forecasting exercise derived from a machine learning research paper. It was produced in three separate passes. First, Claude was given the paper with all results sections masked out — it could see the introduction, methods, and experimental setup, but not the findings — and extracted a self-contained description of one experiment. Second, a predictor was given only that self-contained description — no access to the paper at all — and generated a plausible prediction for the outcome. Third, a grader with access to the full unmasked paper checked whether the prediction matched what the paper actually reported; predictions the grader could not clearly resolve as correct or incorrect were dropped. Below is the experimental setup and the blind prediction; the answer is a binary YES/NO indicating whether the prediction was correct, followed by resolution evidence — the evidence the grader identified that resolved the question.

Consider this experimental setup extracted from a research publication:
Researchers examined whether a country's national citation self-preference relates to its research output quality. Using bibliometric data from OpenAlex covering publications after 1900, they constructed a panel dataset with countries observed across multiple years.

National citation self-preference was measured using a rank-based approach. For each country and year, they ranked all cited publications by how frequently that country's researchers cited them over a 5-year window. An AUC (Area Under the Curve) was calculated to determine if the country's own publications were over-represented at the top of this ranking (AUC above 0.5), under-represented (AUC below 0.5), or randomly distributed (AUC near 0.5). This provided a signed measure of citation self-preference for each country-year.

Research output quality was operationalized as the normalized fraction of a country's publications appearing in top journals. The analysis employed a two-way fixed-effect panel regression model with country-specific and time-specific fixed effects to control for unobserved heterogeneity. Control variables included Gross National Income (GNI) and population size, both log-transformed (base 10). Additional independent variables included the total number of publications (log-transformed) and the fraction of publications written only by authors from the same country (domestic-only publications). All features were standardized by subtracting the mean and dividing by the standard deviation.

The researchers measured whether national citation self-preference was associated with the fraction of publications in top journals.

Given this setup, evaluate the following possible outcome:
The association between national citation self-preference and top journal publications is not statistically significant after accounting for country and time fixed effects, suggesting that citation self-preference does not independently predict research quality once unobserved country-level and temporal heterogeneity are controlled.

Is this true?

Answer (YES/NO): NO